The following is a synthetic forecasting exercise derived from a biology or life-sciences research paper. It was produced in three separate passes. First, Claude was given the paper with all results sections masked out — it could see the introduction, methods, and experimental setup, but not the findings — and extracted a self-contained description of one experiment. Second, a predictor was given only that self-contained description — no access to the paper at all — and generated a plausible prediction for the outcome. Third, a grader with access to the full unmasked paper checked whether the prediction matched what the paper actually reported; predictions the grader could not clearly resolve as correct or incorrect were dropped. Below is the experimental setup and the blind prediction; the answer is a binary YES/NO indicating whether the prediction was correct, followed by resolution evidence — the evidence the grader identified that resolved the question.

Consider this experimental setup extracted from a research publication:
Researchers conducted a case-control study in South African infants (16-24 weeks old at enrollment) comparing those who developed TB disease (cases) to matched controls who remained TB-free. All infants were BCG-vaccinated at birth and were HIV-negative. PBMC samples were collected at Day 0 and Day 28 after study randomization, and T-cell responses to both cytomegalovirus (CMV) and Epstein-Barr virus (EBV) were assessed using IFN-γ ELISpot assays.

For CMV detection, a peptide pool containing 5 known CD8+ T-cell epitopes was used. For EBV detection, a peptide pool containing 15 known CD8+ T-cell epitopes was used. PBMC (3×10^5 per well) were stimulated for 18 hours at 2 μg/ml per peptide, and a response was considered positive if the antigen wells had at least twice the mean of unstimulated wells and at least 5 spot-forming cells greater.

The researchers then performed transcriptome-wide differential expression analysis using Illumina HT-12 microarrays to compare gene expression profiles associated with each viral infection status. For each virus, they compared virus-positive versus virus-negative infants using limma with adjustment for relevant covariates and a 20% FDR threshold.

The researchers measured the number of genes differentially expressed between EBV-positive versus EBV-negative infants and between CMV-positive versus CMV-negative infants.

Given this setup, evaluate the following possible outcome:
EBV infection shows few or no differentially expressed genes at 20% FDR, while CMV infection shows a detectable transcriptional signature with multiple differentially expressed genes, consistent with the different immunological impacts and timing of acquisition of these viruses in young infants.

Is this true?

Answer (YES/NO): NO